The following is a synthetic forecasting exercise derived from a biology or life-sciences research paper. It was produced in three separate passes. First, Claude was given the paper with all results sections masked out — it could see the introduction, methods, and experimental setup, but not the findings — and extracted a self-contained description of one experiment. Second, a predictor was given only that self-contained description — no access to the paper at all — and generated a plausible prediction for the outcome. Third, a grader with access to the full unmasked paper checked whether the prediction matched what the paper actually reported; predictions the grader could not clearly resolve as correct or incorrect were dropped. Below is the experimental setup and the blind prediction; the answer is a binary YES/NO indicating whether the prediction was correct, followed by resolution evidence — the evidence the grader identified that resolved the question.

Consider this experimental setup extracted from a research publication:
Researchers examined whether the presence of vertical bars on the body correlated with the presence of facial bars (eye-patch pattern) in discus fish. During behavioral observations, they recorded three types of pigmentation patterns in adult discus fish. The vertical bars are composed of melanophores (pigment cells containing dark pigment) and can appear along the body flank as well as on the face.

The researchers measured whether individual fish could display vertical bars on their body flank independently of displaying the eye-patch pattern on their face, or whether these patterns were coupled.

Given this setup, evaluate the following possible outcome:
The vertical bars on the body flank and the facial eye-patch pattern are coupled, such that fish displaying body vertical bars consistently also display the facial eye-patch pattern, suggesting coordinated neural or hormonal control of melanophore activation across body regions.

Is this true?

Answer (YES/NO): NO